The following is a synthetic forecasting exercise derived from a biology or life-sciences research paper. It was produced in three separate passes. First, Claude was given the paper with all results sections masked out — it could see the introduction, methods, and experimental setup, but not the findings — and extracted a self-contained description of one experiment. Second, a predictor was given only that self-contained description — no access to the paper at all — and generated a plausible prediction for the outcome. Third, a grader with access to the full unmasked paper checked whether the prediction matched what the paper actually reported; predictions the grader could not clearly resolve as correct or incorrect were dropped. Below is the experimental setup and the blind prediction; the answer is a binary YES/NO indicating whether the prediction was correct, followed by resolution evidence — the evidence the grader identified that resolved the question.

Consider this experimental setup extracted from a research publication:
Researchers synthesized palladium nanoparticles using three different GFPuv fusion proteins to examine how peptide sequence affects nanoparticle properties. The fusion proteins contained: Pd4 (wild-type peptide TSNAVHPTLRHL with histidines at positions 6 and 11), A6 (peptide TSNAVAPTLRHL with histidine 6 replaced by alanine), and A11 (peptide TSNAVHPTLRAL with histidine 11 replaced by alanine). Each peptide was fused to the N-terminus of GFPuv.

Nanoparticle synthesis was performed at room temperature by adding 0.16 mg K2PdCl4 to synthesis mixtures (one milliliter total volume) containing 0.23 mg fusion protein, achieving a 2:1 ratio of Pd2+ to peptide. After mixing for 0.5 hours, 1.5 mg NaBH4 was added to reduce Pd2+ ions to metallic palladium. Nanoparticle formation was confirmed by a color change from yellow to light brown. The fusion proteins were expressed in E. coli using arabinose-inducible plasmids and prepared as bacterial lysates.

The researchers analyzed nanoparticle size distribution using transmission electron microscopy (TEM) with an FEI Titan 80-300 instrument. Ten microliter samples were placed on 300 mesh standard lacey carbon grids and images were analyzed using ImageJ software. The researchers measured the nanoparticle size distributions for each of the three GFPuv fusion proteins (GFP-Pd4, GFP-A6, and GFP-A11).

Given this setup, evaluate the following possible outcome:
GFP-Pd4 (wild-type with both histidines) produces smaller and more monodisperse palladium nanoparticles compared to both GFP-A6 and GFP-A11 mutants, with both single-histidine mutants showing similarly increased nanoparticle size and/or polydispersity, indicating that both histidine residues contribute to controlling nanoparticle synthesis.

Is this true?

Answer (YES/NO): NO